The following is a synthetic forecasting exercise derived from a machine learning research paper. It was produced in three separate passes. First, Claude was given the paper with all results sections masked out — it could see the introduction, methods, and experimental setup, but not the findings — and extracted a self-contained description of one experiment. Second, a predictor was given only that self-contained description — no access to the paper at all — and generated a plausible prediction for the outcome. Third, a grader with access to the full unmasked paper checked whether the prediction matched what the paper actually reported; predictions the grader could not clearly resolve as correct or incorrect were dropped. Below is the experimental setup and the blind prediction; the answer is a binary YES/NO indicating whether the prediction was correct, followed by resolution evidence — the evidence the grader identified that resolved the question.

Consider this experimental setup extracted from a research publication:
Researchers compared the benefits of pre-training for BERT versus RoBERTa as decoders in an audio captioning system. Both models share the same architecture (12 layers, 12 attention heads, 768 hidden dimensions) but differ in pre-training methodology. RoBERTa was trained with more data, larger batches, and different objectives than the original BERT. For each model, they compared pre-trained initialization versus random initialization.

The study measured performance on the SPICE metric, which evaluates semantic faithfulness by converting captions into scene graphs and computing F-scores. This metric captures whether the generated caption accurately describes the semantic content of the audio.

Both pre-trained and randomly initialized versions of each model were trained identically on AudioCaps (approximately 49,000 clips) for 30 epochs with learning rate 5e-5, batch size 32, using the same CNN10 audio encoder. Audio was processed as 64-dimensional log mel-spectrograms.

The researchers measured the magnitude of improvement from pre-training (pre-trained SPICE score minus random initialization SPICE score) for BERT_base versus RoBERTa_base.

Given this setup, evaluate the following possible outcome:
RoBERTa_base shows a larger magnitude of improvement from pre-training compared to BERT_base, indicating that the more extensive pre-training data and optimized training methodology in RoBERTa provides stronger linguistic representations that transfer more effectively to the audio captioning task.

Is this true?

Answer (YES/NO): NO